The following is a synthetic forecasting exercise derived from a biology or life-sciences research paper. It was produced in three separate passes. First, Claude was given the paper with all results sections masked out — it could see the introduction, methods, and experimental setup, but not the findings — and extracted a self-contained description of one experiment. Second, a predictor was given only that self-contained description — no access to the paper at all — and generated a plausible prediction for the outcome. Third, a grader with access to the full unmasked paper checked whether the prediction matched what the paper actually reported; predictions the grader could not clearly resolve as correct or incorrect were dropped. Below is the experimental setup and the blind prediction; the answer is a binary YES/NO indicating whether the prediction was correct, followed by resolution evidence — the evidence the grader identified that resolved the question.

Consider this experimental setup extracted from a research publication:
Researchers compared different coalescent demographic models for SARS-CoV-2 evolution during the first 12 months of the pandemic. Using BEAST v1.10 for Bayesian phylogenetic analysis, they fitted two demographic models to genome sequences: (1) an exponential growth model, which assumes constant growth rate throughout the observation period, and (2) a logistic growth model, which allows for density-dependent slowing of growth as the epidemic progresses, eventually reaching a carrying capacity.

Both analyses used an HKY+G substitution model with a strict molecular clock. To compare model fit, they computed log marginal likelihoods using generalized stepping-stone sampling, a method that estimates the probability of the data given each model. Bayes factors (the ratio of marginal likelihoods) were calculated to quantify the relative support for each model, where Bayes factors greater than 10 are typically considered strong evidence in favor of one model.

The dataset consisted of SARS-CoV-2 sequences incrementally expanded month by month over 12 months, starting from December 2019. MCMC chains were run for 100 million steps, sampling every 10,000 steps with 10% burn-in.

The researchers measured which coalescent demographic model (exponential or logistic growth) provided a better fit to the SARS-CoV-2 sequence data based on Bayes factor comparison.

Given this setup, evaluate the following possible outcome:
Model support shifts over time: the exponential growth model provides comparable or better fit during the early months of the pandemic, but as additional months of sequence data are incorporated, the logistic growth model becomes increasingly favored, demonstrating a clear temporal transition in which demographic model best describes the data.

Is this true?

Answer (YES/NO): NO